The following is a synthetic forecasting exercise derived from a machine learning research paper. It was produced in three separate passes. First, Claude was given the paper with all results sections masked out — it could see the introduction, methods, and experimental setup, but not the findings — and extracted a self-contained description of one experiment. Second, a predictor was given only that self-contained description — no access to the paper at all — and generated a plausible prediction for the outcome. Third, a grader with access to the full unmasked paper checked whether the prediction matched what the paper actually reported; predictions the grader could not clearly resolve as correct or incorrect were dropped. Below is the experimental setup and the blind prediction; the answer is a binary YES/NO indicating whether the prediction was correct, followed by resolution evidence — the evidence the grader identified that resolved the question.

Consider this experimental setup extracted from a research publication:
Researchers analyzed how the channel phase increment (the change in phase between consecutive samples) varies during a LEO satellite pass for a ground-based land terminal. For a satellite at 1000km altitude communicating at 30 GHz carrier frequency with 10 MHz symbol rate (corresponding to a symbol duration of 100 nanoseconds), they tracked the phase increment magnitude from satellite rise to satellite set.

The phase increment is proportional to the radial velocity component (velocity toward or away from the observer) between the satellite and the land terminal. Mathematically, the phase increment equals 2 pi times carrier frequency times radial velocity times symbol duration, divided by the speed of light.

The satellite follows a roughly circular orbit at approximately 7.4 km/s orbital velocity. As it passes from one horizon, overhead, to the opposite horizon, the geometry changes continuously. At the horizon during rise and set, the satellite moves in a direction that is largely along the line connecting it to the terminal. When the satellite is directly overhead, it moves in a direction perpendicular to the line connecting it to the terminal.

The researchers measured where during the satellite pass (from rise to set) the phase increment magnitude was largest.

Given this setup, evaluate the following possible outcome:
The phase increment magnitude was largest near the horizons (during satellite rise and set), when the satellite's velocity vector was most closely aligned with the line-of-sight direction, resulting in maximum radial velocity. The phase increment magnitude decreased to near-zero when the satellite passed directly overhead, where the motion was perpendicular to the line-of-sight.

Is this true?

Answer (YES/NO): YES